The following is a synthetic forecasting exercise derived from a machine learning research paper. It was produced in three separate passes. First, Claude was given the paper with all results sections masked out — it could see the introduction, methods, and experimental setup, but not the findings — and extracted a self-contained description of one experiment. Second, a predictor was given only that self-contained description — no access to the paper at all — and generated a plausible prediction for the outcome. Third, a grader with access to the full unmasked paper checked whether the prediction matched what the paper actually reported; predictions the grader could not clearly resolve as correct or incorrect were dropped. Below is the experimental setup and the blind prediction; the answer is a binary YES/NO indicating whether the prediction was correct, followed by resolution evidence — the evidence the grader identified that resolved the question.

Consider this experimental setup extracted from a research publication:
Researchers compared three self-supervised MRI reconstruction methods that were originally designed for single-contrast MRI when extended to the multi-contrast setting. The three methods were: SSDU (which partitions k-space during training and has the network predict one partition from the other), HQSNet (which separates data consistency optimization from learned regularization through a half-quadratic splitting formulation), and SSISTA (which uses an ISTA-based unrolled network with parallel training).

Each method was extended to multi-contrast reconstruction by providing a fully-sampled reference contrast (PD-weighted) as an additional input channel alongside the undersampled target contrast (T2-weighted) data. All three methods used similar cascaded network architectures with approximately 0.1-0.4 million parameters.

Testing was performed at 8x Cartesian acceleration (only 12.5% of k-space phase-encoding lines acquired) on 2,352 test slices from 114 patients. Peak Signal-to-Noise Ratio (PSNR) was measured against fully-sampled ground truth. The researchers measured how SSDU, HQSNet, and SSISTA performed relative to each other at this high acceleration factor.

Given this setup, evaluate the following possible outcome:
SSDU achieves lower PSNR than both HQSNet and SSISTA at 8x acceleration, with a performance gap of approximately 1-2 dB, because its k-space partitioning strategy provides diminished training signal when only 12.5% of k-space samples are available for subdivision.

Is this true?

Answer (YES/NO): NO